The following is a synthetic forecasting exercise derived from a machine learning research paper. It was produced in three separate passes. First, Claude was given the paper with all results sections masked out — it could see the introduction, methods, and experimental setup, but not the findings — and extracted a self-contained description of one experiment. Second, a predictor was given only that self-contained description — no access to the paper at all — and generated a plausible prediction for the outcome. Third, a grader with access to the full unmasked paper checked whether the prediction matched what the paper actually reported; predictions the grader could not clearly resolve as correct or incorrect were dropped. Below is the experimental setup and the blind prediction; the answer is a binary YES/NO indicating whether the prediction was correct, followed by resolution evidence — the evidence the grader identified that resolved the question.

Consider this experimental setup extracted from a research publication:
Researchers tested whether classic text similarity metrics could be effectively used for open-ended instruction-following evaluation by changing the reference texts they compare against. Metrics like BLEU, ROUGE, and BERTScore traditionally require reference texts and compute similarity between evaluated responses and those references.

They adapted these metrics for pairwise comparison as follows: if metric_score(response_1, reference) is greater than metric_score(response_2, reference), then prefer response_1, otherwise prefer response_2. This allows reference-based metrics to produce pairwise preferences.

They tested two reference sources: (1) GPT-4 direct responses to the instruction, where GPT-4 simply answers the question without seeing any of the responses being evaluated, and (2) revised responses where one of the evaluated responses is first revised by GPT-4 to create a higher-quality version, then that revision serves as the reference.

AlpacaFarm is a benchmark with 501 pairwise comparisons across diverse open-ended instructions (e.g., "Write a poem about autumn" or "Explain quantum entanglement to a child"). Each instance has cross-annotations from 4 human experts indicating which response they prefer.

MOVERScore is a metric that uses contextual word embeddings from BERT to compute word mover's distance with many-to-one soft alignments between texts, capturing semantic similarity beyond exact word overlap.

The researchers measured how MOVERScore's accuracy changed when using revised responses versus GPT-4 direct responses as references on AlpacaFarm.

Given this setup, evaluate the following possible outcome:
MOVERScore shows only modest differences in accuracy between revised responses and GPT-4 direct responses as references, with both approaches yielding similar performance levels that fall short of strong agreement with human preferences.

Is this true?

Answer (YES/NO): NO